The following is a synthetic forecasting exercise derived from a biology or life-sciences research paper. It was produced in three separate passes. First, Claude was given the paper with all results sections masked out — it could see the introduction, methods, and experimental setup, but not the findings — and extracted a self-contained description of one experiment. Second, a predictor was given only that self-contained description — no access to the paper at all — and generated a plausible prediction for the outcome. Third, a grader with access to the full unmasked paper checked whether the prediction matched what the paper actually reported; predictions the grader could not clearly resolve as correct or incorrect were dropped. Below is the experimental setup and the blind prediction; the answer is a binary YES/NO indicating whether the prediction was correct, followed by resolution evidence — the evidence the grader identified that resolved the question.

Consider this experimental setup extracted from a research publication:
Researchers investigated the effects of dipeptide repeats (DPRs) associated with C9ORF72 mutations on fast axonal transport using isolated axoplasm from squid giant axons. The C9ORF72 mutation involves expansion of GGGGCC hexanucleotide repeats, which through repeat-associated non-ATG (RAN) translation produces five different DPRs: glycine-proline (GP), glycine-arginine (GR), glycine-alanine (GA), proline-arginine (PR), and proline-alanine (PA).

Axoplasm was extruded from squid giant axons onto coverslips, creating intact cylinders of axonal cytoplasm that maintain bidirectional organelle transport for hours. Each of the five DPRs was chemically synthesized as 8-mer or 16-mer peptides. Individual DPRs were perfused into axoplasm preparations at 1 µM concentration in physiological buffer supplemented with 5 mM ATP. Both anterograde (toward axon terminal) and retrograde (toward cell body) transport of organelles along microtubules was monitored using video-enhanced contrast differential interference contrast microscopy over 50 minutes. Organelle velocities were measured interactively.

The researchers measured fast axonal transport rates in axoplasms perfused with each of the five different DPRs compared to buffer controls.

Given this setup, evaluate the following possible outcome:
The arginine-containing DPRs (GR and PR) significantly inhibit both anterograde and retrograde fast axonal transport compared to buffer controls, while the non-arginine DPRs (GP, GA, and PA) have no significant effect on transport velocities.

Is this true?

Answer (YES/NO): NO